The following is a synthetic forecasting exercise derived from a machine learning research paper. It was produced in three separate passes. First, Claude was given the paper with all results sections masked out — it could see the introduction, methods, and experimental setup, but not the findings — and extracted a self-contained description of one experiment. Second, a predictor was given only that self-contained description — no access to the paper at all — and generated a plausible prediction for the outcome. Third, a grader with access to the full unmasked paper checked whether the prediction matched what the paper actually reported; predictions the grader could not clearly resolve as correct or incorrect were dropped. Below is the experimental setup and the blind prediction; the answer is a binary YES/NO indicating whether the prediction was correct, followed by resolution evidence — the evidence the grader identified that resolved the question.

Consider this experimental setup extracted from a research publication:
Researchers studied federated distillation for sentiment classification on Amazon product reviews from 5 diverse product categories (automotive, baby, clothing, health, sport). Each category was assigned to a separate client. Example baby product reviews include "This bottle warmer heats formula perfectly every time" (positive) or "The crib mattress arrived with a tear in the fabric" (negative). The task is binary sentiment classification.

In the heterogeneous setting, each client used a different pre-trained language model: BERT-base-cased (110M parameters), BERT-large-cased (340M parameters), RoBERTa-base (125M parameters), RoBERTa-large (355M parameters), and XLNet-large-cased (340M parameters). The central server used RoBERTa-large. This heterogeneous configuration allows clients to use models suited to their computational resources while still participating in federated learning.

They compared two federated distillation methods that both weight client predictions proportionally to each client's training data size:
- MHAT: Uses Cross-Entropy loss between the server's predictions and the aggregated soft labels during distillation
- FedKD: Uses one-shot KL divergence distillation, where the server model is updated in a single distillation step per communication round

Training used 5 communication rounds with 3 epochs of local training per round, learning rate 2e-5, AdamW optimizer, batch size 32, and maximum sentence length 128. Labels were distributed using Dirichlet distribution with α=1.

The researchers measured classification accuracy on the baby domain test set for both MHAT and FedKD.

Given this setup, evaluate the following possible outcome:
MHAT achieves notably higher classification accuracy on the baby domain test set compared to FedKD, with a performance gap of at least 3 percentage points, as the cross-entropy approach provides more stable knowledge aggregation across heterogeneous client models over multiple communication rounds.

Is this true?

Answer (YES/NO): NO